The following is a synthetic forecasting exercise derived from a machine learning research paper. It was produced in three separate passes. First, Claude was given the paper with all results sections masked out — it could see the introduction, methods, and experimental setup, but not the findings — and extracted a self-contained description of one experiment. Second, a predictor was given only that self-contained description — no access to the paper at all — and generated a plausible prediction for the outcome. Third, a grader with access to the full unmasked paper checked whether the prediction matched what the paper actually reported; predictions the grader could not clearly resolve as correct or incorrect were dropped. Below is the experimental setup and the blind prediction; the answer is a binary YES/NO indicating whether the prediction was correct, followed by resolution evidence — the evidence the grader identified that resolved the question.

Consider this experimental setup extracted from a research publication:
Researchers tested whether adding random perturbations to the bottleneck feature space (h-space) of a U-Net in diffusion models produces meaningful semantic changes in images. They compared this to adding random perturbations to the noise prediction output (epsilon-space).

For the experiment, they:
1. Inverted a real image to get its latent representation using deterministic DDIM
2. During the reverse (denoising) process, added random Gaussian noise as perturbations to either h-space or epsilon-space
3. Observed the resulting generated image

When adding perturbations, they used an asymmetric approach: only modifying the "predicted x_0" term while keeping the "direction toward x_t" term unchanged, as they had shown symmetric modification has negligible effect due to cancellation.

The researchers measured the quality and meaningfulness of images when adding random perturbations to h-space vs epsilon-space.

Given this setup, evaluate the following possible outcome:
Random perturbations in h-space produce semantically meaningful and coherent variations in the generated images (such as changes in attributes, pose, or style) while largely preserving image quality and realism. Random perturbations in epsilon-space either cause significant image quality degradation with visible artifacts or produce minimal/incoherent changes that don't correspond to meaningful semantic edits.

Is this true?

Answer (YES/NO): YES